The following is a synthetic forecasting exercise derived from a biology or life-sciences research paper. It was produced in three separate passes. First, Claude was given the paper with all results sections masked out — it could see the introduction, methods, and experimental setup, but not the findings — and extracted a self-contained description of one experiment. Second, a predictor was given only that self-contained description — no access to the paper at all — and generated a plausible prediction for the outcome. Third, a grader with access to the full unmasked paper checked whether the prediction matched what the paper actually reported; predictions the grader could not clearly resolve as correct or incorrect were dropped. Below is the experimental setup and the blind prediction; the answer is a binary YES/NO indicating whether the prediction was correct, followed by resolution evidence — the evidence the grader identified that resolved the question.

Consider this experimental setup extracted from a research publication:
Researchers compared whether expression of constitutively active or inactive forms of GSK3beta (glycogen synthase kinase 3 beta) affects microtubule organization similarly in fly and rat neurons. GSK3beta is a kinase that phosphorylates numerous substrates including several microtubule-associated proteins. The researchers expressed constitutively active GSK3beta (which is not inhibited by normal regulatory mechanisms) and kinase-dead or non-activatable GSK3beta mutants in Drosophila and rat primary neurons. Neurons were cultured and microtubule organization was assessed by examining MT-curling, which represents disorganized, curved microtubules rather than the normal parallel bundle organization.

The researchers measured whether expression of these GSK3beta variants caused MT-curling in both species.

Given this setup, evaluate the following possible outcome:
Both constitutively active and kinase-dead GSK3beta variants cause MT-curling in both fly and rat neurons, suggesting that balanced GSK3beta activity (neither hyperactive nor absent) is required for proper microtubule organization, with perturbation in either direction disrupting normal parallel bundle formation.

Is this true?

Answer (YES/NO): YES